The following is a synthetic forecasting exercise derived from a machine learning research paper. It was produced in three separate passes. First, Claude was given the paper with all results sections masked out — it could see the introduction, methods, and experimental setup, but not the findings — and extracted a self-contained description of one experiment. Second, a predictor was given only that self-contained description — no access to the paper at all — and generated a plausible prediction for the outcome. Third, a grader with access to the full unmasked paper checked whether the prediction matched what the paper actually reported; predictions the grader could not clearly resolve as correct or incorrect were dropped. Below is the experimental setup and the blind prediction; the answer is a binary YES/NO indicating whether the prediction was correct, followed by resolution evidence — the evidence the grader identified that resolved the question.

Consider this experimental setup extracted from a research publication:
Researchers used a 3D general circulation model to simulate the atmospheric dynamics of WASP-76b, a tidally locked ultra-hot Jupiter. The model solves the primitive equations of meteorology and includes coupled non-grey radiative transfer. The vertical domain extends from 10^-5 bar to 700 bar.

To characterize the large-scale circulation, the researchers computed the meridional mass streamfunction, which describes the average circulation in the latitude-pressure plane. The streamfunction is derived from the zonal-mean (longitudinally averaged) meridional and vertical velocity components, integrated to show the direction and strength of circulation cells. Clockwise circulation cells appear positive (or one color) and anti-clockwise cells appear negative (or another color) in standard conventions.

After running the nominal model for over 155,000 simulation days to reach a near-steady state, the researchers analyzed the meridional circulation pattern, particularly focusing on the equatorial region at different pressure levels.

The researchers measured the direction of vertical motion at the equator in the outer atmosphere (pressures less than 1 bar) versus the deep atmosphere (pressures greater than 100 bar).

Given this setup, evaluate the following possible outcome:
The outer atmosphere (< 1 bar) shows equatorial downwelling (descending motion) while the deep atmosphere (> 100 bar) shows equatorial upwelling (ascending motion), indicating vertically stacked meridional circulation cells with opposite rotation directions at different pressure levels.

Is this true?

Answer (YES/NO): NO